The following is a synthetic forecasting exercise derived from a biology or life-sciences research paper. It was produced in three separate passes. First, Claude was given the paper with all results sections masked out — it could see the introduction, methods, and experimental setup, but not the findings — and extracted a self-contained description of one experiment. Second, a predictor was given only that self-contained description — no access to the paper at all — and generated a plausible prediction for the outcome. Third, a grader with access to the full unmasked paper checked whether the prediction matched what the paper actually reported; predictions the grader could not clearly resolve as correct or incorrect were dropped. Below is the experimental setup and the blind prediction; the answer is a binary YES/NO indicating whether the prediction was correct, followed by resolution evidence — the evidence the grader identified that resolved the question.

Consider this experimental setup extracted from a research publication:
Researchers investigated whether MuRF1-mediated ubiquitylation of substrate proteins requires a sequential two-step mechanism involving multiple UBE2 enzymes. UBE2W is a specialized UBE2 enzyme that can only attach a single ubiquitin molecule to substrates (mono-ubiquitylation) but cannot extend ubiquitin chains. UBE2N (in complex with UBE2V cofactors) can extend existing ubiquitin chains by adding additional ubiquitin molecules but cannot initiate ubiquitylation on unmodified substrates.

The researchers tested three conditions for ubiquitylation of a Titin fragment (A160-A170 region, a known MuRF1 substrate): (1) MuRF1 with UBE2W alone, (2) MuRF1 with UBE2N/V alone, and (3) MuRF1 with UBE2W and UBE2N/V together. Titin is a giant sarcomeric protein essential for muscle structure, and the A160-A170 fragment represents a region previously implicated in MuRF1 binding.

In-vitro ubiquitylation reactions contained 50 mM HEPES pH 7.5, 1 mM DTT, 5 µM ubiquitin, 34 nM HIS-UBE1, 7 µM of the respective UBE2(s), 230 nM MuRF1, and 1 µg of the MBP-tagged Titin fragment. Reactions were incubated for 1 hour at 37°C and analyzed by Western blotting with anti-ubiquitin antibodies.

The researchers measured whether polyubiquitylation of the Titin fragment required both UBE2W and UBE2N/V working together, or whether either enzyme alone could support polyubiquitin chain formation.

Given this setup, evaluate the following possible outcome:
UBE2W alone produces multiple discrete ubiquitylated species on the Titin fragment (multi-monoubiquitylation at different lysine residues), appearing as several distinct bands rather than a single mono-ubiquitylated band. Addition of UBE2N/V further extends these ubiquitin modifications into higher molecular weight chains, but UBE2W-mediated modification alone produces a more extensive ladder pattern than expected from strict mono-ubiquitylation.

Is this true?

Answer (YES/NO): NO